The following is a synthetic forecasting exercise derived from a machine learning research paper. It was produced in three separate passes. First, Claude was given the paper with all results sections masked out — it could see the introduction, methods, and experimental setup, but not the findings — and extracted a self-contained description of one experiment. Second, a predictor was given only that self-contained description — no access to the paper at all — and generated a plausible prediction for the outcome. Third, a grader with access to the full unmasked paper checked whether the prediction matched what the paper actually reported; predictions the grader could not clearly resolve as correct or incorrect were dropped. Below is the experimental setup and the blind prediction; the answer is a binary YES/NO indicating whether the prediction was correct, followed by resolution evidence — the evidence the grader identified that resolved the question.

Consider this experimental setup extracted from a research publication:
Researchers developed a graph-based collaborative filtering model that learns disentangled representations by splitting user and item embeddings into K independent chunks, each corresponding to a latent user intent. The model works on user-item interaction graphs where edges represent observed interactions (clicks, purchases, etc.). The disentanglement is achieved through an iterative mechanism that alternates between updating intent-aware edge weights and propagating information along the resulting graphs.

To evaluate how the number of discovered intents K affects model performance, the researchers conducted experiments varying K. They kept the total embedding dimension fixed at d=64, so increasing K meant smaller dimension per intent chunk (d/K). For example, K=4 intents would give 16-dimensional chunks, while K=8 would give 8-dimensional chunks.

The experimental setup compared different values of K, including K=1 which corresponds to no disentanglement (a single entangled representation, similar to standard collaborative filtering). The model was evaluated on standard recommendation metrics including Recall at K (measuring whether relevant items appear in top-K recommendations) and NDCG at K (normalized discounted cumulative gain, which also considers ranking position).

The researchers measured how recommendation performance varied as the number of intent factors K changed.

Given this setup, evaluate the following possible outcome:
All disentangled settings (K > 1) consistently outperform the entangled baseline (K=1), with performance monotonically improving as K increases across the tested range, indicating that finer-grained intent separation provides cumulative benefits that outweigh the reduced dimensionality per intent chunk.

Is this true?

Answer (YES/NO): NO